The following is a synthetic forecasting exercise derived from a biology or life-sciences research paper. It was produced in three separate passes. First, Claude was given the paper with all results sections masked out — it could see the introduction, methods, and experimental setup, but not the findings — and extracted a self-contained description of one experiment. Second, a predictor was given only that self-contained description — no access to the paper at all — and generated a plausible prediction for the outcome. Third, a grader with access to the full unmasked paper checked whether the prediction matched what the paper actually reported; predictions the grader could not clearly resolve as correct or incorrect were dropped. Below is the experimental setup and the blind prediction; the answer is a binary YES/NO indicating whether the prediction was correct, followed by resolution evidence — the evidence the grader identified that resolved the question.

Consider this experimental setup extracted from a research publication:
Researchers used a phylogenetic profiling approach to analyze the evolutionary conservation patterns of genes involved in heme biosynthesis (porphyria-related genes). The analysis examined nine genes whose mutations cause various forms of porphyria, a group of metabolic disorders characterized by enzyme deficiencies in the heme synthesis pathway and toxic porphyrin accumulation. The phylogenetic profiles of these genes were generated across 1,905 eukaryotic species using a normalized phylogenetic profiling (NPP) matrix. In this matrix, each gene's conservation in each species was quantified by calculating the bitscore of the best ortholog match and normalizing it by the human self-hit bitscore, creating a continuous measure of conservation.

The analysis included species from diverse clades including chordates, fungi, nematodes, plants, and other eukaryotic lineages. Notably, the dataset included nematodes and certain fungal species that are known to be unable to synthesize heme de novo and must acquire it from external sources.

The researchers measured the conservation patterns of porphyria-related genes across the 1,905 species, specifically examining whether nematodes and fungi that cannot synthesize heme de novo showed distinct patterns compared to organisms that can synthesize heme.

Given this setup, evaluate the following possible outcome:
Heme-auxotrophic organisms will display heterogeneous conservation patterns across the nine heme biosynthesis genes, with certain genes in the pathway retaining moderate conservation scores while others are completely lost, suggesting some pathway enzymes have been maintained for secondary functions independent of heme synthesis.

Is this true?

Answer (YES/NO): NO